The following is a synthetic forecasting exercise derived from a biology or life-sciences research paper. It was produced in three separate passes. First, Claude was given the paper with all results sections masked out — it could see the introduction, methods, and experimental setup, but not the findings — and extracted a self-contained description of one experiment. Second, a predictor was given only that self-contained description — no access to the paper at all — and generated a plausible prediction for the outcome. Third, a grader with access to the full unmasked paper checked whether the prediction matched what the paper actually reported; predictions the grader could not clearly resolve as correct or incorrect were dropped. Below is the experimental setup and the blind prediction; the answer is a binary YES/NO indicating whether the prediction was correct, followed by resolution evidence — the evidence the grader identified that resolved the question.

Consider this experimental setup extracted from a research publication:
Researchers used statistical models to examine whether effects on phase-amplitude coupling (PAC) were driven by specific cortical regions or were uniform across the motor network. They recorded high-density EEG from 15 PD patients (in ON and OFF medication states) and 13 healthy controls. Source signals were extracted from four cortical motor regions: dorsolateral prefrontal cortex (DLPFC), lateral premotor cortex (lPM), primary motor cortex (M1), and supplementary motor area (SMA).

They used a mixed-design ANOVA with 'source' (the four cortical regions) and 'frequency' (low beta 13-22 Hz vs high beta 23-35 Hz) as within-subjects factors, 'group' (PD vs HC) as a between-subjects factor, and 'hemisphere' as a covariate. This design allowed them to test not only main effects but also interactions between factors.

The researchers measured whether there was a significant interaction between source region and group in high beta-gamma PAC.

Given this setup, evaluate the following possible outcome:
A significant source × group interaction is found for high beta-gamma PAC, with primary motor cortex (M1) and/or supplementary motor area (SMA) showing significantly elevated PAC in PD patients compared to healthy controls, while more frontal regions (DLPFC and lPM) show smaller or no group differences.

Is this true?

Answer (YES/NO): NO